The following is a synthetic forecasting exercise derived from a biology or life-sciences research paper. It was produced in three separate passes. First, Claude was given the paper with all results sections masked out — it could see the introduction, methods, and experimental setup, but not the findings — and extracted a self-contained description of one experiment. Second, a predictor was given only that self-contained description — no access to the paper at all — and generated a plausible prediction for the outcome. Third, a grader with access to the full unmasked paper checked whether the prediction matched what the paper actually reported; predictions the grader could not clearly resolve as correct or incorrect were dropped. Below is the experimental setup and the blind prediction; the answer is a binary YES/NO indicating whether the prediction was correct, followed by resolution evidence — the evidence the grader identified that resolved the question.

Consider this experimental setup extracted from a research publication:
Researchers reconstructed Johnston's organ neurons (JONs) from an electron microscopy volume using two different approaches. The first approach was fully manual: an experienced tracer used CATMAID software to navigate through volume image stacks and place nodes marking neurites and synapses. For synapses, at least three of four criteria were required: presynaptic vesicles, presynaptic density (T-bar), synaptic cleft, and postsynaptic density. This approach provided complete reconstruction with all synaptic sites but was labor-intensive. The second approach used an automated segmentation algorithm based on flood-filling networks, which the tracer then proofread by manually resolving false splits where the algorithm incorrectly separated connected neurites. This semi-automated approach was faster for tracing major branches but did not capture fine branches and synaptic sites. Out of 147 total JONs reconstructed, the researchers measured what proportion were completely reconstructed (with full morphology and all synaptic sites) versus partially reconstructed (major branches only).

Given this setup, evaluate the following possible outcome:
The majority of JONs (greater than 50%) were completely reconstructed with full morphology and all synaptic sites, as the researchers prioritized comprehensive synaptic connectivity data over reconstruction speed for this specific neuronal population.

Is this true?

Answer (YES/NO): YES